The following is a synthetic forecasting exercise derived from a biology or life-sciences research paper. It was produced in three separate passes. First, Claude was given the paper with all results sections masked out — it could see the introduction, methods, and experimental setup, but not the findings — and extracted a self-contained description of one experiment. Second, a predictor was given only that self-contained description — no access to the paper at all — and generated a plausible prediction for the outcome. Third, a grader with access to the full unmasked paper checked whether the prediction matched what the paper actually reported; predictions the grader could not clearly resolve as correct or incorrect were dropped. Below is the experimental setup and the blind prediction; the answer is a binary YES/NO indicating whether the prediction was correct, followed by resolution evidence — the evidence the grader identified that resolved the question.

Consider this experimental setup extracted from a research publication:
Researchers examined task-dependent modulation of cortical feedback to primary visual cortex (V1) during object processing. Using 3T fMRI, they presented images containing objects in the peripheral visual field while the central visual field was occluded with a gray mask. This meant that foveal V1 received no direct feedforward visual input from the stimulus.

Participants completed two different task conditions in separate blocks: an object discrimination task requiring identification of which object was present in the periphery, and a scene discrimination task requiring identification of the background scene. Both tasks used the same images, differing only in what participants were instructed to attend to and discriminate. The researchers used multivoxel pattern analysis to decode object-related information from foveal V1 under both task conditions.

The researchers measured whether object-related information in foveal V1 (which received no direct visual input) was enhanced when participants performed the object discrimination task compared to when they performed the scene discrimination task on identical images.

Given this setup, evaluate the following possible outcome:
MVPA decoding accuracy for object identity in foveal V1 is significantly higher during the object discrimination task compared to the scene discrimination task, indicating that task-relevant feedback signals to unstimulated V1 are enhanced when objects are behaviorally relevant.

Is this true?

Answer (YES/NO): NO